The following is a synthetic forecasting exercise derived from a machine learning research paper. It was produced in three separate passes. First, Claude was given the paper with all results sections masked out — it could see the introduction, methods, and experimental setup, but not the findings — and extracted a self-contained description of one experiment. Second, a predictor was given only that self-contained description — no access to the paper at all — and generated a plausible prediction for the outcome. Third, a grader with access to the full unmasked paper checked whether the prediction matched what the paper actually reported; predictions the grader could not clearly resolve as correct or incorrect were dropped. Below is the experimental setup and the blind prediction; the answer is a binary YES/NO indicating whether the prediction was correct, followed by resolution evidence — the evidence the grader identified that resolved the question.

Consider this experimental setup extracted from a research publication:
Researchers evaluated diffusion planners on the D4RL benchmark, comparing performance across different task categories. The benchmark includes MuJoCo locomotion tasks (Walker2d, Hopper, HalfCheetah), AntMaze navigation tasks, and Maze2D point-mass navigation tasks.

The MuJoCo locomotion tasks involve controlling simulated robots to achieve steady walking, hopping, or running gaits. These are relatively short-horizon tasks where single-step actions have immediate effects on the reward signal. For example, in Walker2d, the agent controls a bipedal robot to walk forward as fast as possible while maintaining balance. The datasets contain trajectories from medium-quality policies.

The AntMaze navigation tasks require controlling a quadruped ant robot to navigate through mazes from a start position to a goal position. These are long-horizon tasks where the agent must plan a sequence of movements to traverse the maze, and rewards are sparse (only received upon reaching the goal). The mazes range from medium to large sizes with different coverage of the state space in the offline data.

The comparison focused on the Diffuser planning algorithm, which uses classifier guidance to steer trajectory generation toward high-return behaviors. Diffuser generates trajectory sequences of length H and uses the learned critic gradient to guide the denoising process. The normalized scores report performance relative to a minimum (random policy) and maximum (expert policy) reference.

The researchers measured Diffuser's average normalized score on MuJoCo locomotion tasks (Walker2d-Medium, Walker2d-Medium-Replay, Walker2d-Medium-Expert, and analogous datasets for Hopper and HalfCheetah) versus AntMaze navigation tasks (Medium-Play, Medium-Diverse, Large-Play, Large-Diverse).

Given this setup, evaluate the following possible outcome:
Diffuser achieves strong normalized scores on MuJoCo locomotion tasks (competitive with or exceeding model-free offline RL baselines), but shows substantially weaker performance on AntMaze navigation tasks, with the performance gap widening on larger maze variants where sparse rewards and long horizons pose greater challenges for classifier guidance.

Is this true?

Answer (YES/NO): NO